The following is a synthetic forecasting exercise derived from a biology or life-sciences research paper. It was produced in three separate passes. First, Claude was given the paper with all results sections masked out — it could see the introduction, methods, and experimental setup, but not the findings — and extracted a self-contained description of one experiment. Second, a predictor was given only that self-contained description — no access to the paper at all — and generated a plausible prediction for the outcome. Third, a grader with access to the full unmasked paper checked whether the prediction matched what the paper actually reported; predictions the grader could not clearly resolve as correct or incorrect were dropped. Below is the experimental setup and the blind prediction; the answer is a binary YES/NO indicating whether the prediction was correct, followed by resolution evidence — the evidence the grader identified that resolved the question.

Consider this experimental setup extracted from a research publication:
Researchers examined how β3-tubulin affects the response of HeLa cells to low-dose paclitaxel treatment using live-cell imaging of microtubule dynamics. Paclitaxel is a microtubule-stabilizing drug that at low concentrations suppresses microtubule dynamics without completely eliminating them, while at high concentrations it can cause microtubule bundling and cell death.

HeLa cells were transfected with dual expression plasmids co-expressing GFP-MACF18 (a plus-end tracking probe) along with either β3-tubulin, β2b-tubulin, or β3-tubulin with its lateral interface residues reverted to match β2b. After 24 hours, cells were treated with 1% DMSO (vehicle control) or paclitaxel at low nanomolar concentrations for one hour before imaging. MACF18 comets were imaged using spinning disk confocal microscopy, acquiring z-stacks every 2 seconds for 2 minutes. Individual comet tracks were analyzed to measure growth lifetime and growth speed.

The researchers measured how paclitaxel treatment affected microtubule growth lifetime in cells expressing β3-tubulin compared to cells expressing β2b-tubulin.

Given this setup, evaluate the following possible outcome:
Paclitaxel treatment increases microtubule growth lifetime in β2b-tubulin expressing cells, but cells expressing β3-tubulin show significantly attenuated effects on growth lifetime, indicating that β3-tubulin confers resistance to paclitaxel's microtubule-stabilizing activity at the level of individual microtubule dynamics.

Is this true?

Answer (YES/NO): NO